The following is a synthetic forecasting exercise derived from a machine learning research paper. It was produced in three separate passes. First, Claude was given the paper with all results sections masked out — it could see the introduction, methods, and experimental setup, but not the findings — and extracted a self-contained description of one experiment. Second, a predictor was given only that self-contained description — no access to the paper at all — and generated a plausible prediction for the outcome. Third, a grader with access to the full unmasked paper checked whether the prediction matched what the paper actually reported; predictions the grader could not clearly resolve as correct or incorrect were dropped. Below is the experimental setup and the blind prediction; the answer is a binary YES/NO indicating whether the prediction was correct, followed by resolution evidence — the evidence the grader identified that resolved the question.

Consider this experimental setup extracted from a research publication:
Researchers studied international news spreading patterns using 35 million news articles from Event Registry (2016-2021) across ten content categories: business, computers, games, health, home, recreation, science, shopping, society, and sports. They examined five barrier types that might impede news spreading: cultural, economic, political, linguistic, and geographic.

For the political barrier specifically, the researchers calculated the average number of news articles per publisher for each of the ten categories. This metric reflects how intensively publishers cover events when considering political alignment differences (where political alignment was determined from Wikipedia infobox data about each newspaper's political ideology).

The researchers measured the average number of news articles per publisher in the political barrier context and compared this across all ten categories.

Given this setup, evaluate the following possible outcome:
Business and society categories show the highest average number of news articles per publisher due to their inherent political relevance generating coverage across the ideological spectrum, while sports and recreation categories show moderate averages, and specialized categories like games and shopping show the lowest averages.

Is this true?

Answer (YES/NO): NO